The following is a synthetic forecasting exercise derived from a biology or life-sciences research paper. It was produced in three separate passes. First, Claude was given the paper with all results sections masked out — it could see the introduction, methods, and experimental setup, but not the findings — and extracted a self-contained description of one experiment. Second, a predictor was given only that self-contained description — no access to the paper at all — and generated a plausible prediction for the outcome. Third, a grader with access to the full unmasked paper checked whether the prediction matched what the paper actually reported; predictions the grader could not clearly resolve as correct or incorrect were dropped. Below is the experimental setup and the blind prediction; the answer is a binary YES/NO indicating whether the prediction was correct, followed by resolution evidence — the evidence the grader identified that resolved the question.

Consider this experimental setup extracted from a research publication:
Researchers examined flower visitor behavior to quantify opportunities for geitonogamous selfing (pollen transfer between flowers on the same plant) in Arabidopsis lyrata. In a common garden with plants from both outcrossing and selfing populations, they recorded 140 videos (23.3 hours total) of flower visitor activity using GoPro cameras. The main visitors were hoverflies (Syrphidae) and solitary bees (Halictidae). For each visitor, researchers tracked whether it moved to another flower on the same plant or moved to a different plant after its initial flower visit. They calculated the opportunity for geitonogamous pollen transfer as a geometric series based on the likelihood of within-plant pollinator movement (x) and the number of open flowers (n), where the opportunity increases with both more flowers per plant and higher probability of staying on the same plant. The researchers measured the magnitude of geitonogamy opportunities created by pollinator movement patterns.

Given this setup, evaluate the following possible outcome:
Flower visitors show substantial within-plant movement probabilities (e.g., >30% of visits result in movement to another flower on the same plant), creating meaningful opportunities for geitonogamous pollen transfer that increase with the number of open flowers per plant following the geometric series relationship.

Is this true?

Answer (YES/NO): YES